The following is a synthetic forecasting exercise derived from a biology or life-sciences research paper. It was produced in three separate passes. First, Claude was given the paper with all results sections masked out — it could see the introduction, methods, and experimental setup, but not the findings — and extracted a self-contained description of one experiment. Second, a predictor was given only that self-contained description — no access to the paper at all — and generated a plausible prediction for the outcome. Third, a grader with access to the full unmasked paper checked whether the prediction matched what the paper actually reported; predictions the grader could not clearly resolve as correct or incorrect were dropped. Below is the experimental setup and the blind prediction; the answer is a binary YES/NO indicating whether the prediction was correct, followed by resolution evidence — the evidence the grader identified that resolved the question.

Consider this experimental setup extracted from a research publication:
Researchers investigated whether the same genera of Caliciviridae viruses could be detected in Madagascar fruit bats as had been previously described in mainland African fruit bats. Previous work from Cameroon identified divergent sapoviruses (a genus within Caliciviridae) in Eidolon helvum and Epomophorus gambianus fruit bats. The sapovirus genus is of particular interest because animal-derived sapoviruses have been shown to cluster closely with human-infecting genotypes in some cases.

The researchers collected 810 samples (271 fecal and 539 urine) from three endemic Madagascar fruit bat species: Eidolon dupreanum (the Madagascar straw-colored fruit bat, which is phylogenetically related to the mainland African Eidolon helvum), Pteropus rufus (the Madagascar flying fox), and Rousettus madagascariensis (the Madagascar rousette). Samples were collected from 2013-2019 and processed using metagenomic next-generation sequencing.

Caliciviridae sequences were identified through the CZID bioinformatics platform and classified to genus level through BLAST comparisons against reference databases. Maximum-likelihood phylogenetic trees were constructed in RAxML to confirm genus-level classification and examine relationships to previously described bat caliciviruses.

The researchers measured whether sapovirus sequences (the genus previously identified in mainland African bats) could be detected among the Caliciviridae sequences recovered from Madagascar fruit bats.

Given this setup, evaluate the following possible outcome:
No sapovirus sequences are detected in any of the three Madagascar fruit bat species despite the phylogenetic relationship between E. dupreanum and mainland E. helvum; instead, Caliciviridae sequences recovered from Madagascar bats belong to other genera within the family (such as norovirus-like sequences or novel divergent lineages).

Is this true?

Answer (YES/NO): NO